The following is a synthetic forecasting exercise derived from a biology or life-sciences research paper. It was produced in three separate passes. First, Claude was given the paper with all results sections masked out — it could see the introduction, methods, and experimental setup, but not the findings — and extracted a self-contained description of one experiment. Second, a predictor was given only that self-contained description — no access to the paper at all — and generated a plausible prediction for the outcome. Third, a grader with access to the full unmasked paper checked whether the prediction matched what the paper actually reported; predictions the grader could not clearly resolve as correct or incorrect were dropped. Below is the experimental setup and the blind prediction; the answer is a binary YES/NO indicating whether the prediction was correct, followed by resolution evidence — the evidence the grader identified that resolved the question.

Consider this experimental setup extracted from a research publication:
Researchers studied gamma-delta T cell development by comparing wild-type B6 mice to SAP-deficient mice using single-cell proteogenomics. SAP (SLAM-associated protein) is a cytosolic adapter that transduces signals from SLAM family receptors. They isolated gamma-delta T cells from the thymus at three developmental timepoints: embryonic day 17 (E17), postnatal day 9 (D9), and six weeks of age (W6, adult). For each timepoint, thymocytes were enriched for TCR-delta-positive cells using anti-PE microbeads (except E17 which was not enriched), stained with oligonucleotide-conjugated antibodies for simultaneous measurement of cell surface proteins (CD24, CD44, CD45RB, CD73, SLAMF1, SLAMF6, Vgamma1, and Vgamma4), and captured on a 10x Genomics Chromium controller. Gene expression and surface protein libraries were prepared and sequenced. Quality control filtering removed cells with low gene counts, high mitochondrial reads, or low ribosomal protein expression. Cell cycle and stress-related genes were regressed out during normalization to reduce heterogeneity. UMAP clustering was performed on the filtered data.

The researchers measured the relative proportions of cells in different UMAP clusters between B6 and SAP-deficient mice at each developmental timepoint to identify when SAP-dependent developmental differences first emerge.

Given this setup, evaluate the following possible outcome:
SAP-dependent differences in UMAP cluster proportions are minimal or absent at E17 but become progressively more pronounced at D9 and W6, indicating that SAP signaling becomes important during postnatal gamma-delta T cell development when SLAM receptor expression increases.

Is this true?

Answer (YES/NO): NO